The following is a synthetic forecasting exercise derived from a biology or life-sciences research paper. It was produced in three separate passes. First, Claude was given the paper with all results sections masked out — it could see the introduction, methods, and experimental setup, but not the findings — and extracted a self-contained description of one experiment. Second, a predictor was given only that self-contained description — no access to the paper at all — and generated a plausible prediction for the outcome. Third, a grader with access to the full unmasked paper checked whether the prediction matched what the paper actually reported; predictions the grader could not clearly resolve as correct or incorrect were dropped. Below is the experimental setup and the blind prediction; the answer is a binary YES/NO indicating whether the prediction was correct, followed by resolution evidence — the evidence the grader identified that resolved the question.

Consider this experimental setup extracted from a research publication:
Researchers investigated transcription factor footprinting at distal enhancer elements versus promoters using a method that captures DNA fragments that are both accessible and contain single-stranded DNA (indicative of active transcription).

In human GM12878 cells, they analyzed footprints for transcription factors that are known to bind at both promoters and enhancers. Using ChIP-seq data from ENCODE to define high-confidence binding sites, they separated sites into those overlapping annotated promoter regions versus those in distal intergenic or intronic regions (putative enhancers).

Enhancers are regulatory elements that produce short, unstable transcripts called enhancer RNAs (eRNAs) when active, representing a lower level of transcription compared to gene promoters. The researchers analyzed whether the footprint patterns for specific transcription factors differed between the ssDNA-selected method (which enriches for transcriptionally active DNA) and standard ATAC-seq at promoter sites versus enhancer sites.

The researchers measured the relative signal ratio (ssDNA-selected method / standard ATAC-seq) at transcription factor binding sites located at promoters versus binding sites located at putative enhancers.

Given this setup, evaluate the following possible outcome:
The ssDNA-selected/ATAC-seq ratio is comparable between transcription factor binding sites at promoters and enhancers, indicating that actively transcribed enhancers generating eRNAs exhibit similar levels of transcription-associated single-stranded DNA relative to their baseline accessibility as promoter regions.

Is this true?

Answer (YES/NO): NO